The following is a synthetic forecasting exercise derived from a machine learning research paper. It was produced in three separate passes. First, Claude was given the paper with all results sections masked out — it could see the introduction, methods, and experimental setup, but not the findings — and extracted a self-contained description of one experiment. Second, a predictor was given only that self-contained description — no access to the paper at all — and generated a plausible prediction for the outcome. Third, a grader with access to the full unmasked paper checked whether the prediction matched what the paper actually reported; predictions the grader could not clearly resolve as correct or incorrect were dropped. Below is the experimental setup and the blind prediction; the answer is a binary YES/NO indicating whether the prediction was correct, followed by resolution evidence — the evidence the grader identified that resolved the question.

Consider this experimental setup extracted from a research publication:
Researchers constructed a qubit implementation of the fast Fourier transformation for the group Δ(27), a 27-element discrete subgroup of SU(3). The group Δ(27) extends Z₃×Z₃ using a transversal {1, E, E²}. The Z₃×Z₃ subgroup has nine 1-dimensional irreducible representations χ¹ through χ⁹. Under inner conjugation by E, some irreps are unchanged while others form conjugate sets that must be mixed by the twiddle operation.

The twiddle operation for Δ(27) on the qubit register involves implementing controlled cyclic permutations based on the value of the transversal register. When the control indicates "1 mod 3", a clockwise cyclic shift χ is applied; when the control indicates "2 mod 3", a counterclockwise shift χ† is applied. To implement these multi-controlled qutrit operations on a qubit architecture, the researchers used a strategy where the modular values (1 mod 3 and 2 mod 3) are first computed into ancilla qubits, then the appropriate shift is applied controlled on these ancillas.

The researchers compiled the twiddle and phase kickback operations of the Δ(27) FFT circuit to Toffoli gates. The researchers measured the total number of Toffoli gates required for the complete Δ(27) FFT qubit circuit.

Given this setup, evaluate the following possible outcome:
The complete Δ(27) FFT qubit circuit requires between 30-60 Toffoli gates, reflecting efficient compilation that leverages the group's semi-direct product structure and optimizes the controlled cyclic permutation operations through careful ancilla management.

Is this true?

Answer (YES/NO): NO